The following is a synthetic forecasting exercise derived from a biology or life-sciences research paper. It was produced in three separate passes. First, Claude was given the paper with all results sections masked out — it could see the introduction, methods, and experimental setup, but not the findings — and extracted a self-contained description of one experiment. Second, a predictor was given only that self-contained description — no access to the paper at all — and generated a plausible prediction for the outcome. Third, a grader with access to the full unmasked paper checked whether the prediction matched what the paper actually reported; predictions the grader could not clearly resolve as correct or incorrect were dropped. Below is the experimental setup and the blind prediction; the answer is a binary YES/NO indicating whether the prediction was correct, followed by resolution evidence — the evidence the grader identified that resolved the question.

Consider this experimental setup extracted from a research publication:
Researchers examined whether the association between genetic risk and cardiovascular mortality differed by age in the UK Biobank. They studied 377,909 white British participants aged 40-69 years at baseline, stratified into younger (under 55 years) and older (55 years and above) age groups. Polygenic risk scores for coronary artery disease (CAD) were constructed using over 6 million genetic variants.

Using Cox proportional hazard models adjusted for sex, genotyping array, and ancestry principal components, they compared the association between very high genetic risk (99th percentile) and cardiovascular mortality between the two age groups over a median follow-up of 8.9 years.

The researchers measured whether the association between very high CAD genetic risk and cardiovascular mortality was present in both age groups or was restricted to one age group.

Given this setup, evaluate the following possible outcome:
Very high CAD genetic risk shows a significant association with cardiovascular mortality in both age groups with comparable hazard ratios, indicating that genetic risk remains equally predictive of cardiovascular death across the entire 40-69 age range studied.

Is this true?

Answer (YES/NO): YES